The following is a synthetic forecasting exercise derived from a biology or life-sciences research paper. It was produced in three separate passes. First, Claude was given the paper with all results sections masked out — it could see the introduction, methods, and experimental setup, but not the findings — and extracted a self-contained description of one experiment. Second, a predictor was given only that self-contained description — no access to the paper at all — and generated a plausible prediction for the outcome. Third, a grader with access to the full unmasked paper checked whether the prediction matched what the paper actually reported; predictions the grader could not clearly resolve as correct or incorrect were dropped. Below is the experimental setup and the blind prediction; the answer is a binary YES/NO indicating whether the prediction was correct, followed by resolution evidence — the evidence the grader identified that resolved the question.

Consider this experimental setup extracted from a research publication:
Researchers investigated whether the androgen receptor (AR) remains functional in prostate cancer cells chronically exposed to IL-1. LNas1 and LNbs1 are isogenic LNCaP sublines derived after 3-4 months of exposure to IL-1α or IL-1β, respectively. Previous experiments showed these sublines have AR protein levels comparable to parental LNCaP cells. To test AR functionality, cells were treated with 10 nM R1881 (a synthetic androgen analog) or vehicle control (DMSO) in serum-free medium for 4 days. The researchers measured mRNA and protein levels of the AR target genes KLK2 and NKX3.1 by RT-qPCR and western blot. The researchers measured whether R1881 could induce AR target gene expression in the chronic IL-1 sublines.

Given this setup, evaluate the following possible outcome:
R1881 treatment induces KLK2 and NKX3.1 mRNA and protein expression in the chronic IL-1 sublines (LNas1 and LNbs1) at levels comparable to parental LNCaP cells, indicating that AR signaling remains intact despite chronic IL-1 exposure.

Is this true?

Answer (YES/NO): YES